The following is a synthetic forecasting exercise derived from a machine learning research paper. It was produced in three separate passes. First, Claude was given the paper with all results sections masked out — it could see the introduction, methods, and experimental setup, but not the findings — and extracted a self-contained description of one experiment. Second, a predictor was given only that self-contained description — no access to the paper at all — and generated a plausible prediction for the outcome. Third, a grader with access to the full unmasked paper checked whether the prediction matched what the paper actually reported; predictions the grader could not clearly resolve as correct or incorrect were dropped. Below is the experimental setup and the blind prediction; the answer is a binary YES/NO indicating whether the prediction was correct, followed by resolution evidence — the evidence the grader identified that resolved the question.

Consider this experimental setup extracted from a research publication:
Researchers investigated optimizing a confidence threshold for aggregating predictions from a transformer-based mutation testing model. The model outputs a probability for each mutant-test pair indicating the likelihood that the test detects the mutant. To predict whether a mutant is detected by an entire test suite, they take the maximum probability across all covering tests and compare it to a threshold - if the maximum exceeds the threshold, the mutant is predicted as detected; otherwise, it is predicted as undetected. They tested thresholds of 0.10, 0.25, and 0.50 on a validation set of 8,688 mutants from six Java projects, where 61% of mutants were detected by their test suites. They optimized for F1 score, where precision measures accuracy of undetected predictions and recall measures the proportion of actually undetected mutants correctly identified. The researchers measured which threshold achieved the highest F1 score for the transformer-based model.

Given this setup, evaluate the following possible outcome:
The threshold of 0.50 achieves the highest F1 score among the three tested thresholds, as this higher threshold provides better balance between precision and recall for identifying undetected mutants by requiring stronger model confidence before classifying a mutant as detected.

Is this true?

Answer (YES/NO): NO